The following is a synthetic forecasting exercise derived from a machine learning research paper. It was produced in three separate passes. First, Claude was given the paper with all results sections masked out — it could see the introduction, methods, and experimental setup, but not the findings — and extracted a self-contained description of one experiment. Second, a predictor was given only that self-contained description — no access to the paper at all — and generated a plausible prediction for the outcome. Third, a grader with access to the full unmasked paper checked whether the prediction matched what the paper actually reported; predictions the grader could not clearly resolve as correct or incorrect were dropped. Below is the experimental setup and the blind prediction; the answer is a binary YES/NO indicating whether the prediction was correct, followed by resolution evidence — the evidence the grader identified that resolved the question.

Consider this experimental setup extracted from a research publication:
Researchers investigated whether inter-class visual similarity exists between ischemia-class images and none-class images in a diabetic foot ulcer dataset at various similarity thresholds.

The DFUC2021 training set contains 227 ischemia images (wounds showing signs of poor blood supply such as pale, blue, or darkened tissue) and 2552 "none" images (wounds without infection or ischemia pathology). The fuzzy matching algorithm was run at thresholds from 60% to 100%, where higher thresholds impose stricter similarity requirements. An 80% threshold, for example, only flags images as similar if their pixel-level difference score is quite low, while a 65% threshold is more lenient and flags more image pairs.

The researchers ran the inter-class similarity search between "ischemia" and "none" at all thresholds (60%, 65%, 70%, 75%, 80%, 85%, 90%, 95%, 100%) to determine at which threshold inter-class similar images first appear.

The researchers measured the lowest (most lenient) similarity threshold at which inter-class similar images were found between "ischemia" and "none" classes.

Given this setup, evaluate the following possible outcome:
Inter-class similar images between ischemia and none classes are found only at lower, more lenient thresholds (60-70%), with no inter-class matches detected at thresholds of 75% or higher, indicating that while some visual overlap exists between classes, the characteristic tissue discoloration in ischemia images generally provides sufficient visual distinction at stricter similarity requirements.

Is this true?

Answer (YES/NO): NO